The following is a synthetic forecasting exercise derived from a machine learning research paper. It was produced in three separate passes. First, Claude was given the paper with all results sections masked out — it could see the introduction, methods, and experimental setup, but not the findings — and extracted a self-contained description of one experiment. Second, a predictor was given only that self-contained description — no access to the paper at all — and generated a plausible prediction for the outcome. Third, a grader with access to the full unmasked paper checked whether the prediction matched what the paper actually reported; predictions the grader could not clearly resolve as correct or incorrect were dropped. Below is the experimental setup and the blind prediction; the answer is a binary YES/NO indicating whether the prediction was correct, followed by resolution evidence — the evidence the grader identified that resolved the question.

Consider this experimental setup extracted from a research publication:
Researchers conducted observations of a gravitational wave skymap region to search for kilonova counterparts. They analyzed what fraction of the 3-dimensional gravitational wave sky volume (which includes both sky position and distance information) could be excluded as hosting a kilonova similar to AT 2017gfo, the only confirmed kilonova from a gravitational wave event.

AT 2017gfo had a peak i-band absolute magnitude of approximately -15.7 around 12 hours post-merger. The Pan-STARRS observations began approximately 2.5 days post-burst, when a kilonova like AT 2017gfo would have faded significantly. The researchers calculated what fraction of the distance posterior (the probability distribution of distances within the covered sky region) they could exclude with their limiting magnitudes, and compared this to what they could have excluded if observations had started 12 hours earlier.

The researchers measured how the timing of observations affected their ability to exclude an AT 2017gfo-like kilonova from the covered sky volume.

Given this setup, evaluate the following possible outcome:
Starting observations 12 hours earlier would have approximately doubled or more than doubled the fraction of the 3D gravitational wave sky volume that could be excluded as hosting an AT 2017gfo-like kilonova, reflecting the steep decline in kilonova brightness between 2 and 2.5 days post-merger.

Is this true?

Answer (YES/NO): YES